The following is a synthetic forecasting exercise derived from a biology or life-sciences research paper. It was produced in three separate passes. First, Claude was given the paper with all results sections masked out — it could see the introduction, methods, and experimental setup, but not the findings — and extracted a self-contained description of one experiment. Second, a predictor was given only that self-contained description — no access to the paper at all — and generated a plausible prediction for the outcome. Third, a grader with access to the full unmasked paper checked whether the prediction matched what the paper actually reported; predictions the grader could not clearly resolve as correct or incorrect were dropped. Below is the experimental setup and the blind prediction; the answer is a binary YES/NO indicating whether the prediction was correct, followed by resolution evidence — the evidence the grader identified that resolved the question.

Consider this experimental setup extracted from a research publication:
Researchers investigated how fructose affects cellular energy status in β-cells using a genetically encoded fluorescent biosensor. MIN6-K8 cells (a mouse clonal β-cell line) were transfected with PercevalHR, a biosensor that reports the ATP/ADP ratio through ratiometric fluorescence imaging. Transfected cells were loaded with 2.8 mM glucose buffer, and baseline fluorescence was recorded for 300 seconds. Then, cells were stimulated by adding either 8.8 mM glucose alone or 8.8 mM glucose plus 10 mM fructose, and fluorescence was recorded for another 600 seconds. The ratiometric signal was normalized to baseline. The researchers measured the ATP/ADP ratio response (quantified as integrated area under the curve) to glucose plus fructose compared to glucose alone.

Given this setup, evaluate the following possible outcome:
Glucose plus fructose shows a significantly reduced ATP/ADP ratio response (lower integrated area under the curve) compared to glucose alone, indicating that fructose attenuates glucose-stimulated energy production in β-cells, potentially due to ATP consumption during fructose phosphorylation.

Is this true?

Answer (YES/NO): YES